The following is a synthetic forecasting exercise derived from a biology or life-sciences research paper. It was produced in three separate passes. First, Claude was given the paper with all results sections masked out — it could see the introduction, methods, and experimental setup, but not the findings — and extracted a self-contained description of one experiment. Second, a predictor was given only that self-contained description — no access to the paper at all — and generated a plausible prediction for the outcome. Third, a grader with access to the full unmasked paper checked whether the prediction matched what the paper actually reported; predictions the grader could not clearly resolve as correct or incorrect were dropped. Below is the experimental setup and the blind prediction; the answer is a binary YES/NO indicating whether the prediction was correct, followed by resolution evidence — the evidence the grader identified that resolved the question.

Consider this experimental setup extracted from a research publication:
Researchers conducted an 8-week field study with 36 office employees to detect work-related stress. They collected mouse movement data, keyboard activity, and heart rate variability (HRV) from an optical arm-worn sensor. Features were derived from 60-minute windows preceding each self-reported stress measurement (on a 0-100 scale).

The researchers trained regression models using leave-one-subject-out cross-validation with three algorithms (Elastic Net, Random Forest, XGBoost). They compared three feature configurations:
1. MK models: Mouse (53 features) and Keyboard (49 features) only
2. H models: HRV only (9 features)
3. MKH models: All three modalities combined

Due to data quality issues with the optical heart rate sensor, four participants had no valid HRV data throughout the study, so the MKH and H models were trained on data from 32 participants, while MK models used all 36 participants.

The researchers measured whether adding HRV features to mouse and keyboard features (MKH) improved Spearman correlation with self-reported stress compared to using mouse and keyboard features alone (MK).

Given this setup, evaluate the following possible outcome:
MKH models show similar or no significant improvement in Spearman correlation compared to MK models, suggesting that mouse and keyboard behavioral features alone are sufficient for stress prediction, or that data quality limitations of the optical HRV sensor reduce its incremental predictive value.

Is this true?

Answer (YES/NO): YES